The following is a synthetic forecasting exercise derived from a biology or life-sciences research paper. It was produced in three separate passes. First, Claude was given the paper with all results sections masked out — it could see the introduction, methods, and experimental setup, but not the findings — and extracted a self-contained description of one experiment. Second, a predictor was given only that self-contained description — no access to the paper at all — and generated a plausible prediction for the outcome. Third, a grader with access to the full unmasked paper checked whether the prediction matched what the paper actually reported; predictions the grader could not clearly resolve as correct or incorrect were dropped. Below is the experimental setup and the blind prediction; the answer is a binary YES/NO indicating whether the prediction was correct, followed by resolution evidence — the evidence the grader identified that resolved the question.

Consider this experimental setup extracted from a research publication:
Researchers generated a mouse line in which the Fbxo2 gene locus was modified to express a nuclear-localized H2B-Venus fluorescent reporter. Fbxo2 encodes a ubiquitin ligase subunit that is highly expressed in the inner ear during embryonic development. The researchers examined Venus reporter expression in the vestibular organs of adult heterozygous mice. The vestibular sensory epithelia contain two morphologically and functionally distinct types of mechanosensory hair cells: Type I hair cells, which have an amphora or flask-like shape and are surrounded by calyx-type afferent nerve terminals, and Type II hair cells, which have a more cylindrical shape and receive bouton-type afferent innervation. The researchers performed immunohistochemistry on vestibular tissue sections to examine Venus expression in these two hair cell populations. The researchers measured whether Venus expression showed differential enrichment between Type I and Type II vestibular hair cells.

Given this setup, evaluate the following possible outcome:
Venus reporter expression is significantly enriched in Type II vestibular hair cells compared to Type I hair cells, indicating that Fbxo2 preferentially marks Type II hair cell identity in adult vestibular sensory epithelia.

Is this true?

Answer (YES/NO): NO